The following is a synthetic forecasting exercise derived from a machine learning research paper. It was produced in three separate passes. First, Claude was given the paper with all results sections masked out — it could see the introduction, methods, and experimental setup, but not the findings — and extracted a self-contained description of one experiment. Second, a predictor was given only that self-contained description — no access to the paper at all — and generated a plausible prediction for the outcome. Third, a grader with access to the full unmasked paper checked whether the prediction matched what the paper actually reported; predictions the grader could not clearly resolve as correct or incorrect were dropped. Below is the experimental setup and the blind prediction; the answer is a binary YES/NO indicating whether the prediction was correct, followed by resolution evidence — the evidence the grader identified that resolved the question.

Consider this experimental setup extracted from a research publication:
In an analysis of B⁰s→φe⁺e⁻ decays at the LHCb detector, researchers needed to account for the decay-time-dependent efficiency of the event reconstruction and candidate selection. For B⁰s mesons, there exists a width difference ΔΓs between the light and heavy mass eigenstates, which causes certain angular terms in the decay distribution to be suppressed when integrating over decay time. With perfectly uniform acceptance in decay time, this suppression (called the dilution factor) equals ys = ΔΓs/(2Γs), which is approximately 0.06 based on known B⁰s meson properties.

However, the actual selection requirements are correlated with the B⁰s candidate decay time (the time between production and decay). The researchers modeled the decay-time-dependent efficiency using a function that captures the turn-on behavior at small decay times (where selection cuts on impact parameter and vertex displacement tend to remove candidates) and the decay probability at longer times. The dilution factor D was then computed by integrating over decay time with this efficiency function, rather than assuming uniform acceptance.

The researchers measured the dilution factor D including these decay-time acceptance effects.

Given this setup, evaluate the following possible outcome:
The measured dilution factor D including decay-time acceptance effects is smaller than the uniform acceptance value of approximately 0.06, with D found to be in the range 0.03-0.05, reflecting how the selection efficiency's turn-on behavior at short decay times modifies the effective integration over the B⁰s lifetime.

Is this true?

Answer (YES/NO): NO